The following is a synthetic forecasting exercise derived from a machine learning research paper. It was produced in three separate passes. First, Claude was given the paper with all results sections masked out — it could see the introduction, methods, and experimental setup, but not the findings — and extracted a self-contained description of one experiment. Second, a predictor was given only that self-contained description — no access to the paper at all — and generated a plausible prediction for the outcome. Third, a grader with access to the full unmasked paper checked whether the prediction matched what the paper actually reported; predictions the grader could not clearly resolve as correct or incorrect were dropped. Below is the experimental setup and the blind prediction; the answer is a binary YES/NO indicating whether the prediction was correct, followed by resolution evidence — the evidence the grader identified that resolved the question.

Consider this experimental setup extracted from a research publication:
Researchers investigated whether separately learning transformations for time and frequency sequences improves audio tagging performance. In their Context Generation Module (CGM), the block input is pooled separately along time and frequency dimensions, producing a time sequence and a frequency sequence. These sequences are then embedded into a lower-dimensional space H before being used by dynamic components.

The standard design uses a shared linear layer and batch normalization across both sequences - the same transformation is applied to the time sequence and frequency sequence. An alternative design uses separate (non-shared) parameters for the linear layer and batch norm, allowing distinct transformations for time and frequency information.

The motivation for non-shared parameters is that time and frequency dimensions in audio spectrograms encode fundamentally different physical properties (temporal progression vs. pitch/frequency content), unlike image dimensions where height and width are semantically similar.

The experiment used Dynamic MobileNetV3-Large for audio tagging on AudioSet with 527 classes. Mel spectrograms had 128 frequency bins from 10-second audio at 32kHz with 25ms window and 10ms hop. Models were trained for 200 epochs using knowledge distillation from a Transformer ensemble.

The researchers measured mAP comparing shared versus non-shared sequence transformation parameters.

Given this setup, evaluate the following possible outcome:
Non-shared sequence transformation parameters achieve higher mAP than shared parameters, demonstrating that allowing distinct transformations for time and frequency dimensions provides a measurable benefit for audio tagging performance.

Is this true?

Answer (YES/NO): NO